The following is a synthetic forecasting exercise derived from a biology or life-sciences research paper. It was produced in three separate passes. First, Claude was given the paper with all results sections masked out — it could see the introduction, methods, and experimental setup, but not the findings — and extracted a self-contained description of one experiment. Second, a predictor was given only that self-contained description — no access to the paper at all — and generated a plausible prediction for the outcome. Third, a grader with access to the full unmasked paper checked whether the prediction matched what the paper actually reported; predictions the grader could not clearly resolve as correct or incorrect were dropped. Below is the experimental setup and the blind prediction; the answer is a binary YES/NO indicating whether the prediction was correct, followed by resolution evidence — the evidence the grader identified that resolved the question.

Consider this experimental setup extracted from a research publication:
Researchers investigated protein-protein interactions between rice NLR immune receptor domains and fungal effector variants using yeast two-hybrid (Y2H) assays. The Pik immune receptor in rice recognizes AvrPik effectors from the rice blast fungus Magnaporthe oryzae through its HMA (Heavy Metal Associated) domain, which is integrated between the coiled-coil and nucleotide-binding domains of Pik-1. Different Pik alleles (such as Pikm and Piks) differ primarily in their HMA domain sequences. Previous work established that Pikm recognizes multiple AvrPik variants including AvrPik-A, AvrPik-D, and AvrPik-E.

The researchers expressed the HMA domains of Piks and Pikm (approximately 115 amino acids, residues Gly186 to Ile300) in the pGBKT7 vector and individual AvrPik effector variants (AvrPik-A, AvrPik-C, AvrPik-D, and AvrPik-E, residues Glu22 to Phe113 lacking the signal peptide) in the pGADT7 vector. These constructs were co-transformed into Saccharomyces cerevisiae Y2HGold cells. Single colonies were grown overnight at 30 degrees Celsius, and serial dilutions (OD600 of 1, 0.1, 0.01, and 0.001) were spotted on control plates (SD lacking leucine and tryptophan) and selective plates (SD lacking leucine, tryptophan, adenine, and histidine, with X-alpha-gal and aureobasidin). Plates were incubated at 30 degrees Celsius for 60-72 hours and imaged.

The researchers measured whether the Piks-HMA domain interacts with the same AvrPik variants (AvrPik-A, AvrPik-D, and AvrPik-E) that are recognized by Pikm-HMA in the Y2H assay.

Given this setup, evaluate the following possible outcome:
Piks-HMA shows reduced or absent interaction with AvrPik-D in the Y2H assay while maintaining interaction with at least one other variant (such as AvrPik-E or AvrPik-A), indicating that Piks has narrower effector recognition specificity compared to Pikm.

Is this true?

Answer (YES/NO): NO